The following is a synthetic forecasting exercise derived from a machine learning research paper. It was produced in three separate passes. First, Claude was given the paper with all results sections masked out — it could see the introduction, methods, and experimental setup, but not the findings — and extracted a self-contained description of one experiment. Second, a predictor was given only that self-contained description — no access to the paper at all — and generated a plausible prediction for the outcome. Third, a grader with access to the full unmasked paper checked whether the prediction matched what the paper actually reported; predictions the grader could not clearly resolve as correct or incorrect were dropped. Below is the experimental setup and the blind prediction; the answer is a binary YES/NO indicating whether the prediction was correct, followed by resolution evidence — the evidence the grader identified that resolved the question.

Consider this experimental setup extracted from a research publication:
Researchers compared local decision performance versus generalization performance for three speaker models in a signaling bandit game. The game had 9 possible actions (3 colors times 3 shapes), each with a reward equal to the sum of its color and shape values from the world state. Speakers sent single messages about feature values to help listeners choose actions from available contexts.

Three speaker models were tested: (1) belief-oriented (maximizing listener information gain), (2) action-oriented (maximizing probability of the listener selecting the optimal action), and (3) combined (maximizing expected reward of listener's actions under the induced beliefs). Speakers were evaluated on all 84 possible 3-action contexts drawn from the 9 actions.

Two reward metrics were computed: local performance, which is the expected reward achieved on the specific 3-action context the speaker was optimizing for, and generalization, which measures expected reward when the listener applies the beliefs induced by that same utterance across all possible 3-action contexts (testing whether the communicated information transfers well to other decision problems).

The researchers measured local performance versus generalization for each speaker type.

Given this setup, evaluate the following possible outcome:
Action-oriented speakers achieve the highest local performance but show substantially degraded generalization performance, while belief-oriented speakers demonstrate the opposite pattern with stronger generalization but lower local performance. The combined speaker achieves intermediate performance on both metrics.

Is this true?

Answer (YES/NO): NO